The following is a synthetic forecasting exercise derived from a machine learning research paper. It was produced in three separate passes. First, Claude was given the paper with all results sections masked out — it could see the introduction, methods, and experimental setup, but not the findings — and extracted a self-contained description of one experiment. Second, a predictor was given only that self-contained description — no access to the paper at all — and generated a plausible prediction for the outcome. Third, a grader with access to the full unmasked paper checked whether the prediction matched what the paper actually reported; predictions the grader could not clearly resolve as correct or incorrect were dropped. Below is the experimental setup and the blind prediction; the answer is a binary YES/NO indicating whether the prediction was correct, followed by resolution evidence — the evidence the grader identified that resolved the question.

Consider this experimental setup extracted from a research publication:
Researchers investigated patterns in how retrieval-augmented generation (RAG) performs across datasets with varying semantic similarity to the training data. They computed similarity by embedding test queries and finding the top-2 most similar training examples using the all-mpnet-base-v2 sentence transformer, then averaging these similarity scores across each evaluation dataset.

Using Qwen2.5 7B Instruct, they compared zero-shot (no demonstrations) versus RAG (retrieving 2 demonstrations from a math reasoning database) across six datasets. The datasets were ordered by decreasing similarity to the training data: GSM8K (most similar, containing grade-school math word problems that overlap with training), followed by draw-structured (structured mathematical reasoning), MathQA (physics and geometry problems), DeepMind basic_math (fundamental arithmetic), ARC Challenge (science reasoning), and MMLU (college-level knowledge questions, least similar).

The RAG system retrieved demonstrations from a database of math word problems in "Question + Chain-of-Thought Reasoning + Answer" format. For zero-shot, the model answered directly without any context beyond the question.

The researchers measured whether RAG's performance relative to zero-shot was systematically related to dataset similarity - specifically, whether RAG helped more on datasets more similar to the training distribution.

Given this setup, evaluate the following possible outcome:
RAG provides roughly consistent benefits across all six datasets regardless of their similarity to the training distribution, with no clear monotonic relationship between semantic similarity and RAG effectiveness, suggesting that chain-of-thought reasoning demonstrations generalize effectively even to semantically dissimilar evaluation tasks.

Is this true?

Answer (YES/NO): NO